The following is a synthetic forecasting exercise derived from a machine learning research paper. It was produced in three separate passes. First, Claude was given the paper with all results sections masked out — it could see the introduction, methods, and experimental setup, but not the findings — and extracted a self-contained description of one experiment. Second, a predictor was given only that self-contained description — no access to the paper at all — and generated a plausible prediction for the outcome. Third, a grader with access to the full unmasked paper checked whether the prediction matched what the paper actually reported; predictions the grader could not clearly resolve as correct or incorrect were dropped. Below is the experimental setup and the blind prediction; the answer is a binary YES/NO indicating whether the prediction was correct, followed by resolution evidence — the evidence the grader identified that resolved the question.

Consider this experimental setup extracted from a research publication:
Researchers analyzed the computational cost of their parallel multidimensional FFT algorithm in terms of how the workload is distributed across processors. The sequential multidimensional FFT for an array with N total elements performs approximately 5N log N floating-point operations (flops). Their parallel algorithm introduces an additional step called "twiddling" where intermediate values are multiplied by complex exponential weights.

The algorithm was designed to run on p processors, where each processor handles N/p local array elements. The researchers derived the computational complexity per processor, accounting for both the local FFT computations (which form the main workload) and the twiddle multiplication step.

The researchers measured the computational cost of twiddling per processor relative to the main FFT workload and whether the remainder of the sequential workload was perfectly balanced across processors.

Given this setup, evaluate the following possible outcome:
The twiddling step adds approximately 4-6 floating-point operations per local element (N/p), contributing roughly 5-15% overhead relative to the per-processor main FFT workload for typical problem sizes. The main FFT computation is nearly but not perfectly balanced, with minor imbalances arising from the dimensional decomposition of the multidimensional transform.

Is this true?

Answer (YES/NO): NO